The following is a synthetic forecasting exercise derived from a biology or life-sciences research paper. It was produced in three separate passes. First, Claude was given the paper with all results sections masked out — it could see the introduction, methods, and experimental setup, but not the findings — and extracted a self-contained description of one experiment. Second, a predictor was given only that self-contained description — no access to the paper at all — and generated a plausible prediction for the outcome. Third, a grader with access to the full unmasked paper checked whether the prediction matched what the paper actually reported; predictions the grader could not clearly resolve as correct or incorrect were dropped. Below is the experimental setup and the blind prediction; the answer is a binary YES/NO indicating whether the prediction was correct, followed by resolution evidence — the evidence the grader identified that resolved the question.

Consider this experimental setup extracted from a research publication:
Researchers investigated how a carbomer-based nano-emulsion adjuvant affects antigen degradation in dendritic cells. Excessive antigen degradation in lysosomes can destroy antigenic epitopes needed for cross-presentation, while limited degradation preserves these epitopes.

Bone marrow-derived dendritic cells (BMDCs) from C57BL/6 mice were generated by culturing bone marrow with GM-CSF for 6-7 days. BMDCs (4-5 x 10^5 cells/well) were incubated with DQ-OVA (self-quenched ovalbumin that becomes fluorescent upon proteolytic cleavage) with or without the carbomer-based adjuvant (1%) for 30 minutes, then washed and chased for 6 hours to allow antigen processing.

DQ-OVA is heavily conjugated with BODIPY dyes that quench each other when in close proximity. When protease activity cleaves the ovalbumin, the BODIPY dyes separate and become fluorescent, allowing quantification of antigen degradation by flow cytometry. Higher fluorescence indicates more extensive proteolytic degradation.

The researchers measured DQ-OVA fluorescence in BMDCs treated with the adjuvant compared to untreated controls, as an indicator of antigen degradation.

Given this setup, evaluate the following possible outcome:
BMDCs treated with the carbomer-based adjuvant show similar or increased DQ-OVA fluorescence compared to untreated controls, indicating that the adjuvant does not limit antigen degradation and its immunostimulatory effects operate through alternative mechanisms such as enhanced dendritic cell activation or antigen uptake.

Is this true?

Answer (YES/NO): NO